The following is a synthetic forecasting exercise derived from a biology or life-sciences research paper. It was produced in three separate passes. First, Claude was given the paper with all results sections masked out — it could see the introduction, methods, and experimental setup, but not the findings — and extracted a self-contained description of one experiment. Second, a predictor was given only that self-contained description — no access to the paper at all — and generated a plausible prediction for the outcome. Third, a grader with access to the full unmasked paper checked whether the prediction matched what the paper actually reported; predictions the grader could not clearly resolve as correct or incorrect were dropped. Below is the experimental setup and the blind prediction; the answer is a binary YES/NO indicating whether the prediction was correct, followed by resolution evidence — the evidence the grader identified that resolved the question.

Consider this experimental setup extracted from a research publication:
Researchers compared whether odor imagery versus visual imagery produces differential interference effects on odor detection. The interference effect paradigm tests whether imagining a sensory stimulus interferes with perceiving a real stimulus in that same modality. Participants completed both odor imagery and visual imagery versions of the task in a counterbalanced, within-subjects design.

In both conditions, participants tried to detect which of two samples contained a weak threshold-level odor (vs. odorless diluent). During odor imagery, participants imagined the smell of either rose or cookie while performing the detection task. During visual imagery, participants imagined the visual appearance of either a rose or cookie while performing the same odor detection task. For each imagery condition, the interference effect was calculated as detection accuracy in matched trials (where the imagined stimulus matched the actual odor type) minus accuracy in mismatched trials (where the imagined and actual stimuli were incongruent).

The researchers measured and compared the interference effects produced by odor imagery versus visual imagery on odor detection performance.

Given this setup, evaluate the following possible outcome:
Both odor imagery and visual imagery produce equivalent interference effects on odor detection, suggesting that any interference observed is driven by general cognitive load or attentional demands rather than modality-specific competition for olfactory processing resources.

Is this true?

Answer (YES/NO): NO